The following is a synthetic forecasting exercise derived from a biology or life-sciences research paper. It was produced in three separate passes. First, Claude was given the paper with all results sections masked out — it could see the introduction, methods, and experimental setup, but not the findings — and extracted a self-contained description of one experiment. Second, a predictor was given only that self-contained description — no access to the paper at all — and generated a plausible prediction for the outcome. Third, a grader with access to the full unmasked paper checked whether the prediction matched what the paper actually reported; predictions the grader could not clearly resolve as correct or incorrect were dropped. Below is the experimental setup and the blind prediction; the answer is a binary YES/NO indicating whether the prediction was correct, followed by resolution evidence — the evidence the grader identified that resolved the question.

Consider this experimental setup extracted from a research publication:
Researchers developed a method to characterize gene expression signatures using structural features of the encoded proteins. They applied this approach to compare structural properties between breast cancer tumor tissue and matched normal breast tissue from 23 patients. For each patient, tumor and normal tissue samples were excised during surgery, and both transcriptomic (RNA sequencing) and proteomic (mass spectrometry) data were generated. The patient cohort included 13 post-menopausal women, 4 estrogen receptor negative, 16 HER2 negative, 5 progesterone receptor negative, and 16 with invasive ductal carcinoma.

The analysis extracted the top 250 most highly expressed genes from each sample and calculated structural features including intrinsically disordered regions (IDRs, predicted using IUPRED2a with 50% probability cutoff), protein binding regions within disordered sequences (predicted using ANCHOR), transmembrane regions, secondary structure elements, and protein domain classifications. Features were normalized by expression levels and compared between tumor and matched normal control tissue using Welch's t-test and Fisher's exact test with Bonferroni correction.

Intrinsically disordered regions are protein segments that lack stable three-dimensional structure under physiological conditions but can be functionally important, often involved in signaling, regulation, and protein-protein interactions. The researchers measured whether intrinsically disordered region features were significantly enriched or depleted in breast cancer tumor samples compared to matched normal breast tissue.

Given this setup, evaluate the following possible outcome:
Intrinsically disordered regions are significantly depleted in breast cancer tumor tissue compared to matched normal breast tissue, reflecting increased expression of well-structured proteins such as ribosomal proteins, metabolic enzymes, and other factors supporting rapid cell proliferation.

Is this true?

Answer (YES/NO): NO